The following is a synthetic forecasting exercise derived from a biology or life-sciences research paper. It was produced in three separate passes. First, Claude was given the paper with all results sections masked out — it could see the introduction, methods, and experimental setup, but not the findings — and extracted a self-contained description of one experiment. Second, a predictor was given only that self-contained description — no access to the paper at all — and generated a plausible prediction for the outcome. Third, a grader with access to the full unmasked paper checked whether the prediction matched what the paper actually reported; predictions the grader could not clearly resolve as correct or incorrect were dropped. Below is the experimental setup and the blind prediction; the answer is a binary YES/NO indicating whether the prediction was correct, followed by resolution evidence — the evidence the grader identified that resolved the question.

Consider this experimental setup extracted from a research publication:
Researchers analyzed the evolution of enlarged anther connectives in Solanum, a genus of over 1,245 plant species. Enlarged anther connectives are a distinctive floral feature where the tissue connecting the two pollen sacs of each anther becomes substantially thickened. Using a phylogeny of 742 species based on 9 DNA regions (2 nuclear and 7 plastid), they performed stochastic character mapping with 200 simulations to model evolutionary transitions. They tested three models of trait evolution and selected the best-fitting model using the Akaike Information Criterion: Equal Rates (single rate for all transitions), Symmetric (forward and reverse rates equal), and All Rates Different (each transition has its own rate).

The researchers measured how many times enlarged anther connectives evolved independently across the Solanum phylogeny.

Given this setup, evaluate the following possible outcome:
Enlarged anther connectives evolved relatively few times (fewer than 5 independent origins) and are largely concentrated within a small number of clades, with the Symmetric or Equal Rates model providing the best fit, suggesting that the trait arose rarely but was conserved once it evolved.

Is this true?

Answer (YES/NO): NO